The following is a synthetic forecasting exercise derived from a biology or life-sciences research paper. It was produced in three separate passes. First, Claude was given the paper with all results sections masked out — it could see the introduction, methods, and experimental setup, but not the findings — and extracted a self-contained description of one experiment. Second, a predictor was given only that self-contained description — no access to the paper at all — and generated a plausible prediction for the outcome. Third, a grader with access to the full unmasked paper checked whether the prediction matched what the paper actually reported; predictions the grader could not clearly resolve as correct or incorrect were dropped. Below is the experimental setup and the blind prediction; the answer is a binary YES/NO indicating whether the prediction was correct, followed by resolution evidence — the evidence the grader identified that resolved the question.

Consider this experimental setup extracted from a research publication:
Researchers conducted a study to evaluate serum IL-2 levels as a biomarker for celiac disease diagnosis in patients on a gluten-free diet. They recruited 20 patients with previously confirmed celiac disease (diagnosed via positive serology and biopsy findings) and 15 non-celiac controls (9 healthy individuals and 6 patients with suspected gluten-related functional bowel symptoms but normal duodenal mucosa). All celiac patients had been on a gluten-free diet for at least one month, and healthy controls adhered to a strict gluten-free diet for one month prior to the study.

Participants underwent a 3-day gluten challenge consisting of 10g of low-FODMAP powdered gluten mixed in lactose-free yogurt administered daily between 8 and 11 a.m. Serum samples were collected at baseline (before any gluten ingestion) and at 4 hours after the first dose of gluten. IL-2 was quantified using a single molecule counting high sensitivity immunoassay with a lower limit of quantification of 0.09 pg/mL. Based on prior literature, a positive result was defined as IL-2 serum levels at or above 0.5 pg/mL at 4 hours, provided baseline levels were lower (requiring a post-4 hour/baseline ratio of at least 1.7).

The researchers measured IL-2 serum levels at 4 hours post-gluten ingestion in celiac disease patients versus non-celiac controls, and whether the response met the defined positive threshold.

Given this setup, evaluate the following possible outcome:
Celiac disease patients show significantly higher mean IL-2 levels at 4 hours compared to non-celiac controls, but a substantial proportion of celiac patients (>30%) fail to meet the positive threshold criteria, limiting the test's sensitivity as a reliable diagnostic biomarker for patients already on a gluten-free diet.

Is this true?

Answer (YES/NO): NO